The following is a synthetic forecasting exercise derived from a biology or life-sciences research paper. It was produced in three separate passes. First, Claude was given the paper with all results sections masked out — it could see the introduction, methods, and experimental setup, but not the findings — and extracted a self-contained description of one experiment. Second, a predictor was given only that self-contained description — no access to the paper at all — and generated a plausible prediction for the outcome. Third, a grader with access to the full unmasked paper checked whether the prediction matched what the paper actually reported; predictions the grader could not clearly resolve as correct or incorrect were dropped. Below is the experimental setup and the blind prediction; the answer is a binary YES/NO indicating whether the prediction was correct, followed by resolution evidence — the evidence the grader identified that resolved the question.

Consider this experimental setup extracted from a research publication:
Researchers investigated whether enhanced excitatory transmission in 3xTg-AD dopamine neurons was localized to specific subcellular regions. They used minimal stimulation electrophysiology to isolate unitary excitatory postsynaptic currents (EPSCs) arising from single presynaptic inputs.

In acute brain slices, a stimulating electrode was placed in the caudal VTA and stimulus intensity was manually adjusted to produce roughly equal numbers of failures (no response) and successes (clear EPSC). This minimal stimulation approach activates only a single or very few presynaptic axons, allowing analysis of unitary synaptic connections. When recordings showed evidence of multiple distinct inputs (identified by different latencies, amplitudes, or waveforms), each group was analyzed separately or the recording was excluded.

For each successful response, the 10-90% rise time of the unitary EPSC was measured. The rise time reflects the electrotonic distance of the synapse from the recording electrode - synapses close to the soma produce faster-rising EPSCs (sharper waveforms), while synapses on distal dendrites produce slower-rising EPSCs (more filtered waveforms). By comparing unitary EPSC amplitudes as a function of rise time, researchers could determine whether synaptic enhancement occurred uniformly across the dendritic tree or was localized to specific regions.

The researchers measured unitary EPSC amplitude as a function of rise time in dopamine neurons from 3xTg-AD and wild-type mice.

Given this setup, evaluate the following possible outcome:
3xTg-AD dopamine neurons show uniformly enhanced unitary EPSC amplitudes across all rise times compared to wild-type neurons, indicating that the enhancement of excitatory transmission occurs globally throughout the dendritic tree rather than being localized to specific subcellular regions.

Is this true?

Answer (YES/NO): NO